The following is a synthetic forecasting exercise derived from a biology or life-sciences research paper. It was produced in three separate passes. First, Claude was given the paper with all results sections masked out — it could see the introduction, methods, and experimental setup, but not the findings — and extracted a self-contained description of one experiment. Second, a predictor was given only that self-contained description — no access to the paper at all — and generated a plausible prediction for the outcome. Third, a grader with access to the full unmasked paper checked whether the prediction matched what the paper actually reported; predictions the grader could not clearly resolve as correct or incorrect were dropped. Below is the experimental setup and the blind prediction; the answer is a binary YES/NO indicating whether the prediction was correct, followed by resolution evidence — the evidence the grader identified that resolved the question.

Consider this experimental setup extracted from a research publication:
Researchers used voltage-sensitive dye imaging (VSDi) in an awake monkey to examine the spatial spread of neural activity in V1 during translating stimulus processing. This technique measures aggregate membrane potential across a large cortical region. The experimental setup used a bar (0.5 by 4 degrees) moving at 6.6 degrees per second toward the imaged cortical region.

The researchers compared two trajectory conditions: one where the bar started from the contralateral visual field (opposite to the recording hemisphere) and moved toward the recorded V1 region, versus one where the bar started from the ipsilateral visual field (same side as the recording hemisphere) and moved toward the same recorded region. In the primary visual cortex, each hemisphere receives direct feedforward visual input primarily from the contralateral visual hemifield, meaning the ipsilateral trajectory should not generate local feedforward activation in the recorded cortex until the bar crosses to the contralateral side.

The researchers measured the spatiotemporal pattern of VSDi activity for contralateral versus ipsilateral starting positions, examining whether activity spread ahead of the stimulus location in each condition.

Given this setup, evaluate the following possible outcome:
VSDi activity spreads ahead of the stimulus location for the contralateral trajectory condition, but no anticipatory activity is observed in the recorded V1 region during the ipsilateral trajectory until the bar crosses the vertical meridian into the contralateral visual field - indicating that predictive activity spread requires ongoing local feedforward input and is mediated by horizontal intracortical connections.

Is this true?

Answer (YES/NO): YES